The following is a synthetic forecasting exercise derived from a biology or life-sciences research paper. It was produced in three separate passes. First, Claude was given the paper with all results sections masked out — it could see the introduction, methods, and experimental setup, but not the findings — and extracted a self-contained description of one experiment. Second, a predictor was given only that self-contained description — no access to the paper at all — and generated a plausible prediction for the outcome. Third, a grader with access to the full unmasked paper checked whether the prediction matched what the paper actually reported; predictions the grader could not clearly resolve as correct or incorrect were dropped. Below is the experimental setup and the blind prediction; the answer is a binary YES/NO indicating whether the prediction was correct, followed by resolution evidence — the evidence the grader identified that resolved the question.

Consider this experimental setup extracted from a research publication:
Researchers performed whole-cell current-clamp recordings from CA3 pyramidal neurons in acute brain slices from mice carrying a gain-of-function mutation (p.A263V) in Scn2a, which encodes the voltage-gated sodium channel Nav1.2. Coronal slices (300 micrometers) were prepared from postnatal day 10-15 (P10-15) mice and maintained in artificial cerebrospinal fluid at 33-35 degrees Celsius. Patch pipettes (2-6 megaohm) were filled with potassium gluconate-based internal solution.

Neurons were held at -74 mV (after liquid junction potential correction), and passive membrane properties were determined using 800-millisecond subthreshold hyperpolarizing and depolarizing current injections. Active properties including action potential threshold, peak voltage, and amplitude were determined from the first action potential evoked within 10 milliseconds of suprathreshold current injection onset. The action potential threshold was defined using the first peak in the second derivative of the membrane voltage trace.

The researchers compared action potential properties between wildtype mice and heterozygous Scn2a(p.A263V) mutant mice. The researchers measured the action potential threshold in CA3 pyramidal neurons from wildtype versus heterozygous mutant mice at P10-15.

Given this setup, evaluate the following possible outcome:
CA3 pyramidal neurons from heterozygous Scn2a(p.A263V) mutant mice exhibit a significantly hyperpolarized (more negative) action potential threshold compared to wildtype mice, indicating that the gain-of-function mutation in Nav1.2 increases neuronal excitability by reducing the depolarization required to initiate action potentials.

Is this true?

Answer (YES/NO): YES